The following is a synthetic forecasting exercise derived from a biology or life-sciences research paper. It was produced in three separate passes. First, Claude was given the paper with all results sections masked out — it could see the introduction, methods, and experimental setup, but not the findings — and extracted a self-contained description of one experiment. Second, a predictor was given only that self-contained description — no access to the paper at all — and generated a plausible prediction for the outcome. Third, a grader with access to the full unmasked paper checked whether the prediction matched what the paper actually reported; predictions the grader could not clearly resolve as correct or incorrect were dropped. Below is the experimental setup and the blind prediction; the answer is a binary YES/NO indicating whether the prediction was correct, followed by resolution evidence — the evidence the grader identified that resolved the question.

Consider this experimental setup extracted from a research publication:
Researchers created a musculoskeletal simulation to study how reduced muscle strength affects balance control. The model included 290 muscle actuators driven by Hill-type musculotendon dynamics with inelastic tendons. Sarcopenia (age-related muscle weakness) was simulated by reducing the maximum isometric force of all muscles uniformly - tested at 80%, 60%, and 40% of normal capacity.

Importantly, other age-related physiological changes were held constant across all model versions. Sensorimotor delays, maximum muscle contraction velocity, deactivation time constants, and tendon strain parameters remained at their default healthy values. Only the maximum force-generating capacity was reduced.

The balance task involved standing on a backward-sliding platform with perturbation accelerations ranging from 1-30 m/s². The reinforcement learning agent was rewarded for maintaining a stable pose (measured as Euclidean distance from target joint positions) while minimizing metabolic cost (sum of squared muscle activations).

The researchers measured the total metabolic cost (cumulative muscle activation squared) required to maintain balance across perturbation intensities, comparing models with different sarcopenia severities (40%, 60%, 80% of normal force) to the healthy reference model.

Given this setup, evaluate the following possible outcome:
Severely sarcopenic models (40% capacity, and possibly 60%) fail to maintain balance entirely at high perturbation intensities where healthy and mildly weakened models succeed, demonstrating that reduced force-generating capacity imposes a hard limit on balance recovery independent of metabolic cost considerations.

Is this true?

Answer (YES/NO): NO